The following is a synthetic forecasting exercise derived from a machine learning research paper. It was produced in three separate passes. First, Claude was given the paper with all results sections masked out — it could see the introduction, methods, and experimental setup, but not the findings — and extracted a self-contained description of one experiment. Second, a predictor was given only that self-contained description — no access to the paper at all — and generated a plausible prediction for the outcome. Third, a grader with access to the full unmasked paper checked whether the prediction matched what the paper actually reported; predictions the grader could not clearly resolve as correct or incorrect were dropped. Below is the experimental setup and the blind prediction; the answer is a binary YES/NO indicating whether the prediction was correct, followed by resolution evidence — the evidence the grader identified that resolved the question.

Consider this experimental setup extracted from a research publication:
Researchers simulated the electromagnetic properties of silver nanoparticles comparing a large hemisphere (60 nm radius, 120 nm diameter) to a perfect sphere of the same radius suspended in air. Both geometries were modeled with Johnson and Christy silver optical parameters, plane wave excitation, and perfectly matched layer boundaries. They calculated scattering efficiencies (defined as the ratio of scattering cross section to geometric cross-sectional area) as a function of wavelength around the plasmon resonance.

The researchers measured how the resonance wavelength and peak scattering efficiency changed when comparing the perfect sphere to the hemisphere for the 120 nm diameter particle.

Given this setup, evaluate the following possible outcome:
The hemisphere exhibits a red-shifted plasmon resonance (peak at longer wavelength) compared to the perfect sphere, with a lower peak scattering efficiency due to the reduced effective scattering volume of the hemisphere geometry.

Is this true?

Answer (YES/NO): NO